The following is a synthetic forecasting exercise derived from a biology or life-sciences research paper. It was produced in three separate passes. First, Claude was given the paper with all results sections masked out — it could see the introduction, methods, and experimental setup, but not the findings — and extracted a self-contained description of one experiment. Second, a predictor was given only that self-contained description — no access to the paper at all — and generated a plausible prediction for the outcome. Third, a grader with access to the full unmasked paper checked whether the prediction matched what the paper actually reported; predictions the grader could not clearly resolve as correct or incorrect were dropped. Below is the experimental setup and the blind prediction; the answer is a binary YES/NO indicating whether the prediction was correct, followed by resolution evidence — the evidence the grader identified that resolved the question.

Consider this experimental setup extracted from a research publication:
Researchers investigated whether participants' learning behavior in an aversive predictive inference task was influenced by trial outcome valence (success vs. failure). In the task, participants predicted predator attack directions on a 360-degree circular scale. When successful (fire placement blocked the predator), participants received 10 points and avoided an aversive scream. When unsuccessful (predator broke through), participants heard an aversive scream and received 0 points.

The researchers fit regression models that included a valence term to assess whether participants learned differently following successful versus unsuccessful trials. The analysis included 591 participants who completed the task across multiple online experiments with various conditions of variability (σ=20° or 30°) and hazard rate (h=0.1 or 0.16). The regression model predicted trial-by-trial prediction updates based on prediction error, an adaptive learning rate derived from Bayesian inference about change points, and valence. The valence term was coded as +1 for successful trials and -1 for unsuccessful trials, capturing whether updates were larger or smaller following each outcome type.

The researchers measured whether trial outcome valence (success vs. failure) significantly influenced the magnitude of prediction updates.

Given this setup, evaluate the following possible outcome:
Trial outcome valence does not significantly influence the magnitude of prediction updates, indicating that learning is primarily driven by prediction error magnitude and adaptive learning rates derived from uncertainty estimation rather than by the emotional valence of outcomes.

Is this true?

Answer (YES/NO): NO